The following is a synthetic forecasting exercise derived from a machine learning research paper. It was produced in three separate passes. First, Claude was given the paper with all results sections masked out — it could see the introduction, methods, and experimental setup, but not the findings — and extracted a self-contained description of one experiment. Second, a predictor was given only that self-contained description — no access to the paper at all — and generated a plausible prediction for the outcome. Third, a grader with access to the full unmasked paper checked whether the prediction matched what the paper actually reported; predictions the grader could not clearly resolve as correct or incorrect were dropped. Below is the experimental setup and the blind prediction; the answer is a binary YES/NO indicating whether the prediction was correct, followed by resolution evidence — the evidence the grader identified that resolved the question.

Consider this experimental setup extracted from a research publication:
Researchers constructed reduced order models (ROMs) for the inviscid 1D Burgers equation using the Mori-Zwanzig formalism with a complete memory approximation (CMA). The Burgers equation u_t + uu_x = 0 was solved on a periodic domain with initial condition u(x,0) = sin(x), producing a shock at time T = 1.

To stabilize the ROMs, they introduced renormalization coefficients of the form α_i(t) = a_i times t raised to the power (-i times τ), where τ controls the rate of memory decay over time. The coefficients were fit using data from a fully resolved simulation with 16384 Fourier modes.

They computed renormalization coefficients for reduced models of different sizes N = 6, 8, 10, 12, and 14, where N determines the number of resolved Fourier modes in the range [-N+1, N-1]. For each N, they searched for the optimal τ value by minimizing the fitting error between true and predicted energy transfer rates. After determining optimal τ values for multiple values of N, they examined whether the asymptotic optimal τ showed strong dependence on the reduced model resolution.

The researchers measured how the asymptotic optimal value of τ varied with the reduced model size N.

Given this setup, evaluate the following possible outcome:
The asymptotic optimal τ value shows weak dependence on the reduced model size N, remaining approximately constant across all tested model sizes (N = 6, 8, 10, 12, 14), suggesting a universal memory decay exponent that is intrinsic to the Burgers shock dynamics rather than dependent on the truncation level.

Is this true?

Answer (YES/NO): YES